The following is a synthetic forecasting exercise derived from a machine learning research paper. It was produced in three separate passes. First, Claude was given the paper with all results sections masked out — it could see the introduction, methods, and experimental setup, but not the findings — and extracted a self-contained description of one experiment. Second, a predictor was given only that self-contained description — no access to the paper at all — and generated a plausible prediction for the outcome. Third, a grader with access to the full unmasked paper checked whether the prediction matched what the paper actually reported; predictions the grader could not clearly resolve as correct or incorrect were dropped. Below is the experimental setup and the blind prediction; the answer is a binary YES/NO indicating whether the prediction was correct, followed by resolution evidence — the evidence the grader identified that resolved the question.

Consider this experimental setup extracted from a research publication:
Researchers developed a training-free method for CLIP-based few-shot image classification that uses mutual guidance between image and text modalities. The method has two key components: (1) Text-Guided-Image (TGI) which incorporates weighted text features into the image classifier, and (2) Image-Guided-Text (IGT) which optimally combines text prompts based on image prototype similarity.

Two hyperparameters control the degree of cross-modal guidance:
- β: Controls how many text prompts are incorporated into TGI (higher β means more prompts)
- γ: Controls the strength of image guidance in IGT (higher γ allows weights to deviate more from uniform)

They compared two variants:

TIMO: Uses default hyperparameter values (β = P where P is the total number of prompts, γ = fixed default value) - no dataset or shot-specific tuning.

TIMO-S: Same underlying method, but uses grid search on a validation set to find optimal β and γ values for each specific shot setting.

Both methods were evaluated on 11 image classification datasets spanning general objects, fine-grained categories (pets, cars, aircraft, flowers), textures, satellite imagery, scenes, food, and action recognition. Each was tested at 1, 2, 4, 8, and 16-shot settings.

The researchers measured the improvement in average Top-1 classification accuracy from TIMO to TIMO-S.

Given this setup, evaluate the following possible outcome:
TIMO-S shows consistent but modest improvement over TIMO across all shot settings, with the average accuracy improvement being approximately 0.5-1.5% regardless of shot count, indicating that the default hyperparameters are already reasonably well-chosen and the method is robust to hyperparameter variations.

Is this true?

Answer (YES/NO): NO